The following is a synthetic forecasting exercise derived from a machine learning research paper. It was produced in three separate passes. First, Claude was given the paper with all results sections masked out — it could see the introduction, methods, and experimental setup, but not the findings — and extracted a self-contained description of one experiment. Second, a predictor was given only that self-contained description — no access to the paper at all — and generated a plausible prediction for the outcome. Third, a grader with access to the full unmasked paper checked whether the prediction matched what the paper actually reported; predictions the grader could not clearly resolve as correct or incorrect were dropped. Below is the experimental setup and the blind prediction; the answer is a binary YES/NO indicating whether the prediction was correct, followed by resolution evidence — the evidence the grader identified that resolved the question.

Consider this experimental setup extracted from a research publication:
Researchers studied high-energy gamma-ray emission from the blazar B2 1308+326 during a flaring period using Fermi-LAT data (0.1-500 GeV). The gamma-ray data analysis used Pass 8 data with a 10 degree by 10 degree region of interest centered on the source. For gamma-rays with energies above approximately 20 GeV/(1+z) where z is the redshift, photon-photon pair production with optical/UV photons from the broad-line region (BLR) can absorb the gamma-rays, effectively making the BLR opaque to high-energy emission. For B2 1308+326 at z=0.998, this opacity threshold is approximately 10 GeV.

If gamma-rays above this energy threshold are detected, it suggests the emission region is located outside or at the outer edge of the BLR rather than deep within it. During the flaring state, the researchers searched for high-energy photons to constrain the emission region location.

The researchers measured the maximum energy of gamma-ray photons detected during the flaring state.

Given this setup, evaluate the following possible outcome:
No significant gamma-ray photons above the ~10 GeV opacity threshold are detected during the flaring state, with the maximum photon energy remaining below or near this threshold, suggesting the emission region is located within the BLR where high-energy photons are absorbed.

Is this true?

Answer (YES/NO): NO